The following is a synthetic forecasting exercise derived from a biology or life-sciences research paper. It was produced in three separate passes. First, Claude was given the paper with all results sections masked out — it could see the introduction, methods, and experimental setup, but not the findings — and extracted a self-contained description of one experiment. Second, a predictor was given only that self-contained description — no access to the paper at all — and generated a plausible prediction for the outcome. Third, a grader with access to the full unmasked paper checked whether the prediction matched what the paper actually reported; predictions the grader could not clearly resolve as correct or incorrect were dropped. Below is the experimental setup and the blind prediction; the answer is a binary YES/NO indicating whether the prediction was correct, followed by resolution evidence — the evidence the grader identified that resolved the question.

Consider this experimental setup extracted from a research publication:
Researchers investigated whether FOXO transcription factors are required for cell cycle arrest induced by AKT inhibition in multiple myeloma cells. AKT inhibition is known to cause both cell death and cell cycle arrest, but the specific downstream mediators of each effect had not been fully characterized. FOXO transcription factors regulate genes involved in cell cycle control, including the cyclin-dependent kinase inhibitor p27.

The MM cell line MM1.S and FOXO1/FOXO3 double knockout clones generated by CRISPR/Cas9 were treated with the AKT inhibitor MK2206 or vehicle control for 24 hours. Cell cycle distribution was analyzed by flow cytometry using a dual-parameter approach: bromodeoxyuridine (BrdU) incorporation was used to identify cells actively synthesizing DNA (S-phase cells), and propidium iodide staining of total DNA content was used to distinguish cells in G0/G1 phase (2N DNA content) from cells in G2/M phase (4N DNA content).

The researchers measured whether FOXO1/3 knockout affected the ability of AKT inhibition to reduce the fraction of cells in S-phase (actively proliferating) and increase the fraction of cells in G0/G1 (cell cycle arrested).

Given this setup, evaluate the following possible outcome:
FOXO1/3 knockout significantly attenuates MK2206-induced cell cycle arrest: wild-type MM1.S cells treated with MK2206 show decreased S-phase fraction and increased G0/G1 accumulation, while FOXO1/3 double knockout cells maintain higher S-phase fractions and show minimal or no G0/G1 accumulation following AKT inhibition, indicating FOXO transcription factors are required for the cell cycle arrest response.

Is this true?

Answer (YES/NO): YES